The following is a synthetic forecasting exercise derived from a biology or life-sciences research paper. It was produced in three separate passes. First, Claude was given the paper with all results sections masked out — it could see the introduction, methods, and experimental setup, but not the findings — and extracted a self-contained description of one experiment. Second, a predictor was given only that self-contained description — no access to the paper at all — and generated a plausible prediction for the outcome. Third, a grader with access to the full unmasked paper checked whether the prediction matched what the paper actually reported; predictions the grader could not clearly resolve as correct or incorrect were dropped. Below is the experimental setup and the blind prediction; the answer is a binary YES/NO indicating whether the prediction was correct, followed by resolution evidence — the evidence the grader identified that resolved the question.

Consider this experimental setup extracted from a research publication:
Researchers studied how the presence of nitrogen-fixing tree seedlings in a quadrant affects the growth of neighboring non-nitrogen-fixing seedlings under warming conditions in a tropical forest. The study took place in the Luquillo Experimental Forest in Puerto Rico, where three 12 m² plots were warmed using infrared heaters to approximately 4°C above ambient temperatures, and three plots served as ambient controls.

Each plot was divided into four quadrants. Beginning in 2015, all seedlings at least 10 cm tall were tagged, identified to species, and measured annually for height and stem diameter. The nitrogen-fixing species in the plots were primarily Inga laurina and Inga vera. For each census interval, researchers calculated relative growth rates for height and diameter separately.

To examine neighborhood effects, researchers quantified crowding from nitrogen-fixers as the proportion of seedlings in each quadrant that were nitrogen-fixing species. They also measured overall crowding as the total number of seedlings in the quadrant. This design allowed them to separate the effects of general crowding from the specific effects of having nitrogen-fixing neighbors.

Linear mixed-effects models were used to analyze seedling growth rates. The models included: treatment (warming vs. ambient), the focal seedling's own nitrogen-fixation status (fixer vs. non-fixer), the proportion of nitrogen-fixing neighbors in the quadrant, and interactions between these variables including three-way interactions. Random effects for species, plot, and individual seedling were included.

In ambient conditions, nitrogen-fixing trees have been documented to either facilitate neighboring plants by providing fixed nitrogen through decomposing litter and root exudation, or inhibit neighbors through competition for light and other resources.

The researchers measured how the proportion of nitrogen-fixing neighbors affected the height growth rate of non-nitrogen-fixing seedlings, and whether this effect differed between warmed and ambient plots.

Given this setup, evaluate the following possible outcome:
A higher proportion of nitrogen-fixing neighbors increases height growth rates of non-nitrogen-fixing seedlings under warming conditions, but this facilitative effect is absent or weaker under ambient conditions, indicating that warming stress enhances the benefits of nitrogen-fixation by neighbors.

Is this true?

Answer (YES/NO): NO